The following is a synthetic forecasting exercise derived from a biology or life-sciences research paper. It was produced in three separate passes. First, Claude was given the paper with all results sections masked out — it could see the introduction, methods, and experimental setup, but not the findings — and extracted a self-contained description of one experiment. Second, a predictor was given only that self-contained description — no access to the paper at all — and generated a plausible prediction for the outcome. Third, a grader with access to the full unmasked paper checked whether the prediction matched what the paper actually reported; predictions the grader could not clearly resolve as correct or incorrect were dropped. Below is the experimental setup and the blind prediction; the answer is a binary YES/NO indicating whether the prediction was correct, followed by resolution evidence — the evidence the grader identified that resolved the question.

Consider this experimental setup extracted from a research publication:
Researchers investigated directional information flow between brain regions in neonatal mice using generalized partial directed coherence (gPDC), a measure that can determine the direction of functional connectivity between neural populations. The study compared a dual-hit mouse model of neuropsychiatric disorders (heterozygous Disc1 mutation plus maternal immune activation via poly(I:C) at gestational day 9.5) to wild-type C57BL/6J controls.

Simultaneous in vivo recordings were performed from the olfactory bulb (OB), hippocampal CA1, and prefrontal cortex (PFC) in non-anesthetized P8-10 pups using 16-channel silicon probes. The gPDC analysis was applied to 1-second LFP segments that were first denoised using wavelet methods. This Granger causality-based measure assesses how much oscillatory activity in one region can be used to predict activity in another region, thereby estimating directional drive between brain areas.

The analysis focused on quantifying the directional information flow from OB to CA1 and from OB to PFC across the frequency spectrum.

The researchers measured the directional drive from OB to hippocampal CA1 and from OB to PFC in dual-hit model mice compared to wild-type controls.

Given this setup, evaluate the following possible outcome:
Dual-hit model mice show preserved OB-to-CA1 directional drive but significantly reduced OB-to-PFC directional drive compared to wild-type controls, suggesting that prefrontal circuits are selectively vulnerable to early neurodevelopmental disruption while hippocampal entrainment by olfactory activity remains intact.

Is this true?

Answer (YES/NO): NO